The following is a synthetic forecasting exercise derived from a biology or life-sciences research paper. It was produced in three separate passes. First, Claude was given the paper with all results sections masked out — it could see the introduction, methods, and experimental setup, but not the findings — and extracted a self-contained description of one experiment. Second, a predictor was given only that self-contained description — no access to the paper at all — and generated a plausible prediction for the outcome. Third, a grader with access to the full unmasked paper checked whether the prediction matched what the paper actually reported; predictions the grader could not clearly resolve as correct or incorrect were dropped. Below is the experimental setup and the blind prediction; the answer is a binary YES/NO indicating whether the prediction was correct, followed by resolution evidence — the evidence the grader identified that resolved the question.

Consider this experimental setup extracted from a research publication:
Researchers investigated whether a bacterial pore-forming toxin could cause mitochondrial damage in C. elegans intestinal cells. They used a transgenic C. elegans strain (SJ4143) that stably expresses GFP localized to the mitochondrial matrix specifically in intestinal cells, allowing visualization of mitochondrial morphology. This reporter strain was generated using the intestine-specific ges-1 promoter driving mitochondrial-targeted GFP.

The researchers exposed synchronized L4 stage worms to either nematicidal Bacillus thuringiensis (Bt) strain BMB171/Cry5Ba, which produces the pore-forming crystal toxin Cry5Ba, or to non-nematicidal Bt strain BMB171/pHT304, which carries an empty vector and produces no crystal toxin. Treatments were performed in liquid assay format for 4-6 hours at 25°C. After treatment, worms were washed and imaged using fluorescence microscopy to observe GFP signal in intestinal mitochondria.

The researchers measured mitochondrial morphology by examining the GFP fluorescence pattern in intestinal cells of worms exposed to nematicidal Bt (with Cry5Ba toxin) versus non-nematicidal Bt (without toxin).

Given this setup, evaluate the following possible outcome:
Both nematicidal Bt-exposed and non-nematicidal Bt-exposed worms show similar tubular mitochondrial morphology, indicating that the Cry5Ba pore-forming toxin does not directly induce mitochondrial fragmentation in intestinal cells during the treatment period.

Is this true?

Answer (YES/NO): NO